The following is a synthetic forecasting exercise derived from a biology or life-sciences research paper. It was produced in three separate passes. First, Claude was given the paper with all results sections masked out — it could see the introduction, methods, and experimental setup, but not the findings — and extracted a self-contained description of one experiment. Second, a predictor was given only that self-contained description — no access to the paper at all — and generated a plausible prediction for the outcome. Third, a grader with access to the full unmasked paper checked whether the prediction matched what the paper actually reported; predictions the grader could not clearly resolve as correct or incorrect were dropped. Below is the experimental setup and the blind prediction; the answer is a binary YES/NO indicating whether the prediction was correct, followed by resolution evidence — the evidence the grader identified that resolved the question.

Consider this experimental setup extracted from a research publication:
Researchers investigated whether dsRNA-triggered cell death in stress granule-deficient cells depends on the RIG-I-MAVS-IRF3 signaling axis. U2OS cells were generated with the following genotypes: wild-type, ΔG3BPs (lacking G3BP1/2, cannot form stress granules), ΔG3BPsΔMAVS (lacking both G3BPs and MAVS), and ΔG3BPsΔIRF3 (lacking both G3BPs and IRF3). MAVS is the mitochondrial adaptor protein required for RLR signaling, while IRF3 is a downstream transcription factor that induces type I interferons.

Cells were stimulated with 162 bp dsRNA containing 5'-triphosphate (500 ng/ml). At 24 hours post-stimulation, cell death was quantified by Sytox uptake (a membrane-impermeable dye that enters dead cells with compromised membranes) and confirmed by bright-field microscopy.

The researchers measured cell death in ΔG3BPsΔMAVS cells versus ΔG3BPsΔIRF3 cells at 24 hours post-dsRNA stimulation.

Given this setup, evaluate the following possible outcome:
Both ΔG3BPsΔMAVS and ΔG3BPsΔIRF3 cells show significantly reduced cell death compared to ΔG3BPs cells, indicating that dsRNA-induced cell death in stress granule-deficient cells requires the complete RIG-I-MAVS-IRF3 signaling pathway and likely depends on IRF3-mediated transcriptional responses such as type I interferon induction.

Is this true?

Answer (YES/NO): NO